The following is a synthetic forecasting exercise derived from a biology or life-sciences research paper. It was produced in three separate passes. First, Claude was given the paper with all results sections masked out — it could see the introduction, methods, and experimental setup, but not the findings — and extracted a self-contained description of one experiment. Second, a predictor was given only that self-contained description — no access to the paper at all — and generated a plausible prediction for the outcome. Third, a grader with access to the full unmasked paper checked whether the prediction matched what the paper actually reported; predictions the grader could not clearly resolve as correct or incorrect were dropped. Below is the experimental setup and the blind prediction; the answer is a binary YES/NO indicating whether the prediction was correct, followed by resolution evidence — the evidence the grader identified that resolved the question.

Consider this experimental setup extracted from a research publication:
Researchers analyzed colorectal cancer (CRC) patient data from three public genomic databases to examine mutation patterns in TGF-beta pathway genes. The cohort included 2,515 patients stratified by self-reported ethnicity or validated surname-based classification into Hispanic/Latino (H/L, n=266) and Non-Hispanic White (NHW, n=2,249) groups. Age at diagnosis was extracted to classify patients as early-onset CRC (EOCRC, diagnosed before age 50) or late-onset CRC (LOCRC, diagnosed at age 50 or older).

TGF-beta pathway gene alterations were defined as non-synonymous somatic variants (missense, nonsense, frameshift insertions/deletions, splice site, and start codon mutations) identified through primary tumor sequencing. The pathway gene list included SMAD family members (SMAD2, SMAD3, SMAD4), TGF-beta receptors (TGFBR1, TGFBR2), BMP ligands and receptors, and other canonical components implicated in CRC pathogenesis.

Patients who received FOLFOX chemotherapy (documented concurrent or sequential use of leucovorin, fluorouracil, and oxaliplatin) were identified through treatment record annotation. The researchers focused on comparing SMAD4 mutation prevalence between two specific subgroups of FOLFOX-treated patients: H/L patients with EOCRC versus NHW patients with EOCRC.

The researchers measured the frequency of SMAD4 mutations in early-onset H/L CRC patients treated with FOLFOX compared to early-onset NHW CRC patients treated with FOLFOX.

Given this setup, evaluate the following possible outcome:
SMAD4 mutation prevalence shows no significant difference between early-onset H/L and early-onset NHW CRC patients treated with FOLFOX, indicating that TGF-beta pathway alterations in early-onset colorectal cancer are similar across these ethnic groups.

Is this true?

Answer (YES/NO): NO